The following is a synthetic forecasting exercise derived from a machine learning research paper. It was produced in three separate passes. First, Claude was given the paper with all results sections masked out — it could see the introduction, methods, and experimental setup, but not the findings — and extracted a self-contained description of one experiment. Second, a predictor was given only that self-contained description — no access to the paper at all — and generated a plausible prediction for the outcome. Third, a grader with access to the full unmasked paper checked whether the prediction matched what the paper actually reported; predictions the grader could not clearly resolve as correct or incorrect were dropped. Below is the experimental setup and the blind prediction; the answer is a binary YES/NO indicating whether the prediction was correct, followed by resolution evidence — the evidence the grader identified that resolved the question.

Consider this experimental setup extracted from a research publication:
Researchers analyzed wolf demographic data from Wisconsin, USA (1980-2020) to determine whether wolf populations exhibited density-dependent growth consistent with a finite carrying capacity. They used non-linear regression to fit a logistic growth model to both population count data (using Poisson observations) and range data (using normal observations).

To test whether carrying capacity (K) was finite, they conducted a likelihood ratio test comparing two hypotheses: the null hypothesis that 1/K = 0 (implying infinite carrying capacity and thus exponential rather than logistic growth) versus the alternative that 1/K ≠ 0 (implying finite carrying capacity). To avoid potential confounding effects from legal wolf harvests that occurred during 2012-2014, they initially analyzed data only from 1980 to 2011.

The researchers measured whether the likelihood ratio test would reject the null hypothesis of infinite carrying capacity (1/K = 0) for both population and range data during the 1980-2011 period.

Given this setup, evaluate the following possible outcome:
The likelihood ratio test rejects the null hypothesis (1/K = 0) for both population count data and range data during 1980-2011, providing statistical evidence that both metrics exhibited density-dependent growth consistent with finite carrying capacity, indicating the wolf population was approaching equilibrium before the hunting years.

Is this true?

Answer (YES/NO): YES